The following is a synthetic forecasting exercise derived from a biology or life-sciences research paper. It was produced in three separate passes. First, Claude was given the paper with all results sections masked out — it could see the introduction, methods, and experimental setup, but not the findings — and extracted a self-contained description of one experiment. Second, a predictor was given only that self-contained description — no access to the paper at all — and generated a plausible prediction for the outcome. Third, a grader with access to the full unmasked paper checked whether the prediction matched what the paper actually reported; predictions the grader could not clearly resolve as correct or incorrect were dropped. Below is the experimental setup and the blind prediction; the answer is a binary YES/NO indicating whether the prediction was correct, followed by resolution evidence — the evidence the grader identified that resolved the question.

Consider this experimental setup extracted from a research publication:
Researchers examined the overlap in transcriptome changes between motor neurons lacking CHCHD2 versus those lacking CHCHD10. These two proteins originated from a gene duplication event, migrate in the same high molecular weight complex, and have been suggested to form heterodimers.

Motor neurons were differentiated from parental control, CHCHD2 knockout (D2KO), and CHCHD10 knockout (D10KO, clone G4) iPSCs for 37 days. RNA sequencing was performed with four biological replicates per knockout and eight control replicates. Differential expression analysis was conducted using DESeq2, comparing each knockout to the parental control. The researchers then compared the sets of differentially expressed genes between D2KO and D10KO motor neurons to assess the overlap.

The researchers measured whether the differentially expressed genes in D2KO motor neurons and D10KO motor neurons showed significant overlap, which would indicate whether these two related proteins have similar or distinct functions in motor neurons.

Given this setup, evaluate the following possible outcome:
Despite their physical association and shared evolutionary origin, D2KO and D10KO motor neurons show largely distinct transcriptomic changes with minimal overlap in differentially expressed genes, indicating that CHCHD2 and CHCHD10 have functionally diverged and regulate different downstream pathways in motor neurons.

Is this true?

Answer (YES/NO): NO